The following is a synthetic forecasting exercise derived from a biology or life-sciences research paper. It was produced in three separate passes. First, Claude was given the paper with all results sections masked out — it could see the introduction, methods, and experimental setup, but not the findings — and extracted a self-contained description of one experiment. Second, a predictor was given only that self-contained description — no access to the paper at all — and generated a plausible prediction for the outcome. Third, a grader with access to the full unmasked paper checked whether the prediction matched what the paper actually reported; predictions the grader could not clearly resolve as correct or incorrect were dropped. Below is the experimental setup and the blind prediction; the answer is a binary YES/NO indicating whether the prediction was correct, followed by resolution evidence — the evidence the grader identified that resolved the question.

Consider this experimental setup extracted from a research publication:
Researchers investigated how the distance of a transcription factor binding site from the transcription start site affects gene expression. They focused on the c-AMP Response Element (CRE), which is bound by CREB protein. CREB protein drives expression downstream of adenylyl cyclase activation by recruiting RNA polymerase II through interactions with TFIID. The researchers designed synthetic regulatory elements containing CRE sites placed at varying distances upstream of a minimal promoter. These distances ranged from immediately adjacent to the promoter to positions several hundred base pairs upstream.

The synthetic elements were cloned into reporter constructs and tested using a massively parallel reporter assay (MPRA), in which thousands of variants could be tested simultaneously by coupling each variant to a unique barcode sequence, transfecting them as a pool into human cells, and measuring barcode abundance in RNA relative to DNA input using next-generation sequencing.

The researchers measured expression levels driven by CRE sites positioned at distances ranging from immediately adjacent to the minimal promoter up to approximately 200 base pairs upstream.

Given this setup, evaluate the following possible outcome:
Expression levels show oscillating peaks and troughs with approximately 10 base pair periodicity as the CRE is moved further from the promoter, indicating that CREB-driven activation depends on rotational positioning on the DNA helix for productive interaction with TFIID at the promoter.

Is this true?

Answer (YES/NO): YES